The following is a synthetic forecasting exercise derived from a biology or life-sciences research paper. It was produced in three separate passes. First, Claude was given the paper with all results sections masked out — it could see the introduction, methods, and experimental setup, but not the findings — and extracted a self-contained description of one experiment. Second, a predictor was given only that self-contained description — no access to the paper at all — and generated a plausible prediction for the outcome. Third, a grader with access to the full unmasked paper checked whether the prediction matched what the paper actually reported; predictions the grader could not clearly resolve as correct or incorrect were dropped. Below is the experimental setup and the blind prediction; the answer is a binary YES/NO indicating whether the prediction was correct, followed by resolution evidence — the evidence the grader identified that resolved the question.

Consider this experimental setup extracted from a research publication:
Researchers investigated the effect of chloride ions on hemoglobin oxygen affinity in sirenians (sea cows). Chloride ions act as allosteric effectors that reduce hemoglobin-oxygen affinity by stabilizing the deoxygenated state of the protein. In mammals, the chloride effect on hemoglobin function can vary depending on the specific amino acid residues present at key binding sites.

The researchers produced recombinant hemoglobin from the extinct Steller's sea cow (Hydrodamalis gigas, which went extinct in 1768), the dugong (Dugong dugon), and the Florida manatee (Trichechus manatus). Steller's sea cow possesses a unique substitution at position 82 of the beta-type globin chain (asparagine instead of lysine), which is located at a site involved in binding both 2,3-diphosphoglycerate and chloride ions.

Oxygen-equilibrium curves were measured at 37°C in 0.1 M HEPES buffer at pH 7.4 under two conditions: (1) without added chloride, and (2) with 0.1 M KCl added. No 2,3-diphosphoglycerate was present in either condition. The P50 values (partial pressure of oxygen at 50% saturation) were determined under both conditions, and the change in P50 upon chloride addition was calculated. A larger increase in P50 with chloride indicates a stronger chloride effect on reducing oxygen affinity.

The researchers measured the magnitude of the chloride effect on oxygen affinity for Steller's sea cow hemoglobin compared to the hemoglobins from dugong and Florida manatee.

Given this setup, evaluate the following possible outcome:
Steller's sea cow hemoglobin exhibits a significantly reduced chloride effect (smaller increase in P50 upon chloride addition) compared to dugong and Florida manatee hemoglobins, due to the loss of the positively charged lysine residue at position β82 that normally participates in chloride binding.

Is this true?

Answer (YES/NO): YES